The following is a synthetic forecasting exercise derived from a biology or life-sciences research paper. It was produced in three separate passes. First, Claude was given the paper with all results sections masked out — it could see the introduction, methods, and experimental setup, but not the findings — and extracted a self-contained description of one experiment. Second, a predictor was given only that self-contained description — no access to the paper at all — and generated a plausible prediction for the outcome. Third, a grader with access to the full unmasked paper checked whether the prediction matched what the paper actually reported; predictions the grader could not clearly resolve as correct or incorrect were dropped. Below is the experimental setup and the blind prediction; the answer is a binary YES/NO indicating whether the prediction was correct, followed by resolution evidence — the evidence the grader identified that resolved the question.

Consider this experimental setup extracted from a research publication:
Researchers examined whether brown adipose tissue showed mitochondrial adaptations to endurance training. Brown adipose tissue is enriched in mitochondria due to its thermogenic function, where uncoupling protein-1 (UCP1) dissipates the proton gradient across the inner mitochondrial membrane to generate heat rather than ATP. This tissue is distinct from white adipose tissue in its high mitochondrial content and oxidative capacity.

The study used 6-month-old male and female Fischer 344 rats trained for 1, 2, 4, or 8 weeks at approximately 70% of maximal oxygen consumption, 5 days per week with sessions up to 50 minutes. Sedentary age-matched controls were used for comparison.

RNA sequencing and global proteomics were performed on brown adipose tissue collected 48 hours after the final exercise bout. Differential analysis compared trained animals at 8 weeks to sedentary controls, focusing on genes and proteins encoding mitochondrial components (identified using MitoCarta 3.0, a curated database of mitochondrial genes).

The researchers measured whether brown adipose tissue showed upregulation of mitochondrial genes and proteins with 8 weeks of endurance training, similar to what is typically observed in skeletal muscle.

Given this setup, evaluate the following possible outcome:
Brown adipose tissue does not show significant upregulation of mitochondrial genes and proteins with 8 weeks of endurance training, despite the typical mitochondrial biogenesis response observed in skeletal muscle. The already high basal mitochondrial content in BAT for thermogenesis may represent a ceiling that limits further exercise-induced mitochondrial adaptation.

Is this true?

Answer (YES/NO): YES